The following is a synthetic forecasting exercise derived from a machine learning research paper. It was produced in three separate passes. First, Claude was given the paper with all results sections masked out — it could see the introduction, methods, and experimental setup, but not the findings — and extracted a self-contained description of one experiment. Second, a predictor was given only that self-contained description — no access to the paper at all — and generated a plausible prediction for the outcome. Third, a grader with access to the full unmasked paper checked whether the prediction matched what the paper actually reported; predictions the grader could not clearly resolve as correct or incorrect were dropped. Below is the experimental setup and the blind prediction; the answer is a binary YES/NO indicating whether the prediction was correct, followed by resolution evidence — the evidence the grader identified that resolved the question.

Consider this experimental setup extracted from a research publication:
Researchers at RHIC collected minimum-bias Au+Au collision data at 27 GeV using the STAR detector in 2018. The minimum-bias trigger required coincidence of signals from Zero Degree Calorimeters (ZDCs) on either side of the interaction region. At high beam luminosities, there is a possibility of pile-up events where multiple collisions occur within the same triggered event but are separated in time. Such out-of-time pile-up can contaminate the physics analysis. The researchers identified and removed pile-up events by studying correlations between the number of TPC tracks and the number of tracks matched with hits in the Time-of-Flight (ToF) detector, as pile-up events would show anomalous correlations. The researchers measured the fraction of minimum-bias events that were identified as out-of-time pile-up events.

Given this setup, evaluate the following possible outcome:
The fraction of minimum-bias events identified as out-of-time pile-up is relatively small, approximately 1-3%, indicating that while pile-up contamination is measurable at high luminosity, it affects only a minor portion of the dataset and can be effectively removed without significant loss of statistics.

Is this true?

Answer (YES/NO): NO